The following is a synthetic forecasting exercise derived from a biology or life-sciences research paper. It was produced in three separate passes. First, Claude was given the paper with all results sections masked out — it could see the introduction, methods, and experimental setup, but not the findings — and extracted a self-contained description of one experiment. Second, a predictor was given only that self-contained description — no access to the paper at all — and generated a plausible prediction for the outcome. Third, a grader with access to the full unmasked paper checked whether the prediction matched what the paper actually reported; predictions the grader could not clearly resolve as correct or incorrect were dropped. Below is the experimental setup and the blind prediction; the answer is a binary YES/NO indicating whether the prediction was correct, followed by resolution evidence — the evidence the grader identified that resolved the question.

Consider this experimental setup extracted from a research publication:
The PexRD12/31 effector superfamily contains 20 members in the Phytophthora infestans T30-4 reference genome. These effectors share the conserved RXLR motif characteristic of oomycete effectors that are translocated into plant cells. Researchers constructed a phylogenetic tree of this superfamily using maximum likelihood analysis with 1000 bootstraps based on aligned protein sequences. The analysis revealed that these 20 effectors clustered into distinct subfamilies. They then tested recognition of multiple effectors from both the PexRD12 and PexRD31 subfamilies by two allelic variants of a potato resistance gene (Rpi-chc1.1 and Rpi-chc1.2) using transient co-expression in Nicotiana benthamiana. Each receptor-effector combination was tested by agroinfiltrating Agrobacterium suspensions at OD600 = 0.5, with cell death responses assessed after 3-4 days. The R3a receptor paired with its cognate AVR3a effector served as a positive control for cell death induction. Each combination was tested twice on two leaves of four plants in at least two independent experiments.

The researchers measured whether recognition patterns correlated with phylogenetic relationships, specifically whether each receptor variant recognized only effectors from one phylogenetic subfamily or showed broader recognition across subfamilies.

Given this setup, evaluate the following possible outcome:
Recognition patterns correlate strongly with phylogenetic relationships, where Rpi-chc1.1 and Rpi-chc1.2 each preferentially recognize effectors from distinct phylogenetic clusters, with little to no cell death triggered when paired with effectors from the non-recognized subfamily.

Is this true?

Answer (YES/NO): YES